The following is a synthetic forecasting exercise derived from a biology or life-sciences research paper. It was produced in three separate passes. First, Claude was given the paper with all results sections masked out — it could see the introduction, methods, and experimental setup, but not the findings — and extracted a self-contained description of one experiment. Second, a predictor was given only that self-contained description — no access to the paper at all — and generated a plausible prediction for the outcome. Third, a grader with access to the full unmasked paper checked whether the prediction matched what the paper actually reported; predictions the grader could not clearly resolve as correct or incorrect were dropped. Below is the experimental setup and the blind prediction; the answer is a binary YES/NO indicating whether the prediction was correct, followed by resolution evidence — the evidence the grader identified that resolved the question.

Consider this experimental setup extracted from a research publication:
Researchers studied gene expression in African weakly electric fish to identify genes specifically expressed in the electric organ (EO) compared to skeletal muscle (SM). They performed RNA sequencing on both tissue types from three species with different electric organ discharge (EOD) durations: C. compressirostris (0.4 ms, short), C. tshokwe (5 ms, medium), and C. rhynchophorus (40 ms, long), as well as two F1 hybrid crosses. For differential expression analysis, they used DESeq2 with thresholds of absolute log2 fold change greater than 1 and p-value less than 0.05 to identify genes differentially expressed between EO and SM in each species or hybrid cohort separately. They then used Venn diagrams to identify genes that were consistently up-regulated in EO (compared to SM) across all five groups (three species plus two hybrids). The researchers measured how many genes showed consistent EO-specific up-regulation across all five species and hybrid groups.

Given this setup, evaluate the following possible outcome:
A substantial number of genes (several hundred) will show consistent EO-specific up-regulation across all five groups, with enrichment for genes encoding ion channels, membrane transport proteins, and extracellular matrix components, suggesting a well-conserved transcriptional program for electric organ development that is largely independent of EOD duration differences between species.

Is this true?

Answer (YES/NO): NO